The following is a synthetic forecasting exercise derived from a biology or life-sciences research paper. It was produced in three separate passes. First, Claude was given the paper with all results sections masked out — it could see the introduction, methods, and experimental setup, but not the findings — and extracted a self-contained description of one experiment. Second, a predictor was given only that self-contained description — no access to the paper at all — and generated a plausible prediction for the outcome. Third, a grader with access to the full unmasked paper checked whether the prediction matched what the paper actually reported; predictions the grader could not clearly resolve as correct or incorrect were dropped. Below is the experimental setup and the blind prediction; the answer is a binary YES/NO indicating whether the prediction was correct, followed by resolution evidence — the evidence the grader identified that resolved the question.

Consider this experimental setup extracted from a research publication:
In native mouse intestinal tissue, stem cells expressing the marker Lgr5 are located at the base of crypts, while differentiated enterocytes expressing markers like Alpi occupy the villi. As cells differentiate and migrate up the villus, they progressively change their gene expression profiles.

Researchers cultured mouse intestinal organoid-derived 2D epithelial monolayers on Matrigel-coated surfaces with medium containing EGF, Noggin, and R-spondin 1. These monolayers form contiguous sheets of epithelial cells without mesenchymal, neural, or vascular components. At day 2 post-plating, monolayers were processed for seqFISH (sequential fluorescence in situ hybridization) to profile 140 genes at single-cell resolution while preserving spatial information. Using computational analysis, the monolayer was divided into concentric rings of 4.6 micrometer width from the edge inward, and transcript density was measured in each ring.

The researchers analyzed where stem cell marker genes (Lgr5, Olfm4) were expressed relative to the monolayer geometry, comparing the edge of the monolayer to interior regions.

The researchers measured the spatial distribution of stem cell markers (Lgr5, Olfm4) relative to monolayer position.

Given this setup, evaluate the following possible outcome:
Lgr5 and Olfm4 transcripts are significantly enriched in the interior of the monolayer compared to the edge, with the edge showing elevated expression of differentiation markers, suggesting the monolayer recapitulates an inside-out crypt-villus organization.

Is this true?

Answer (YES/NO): YES